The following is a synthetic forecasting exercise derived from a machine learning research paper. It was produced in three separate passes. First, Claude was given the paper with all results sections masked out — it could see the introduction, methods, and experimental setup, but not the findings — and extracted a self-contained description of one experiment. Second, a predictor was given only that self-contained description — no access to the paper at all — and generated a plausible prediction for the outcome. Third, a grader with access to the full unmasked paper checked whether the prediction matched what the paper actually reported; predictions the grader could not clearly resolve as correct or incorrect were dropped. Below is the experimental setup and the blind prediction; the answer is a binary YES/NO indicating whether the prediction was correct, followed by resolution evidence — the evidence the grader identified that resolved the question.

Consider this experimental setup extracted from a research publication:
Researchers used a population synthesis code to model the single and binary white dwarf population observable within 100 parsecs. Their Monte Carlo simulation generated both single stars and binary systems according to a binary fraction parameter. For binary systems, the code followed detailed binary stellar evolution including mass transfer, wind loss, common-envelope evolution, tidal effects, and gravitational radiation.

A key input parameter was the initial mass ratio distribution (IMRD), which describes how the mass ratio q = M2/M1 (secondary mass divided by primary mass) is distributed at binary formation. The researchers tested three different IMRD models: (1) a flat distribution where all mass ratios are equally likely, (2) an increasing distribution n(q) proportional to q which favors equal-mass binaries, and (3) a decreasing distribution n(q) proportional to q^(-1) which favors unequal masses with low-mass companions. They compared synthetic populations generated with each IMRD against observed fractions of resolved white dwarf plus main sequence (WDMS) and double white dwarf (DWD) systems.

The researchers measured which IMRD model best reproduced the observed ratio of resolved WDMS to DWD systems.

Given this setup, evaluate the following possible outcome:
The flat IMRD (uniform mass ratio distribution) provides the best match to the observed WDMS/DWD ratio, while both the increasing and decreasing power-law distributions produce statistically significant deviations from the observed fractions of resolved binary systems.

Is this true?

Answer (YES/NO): NO